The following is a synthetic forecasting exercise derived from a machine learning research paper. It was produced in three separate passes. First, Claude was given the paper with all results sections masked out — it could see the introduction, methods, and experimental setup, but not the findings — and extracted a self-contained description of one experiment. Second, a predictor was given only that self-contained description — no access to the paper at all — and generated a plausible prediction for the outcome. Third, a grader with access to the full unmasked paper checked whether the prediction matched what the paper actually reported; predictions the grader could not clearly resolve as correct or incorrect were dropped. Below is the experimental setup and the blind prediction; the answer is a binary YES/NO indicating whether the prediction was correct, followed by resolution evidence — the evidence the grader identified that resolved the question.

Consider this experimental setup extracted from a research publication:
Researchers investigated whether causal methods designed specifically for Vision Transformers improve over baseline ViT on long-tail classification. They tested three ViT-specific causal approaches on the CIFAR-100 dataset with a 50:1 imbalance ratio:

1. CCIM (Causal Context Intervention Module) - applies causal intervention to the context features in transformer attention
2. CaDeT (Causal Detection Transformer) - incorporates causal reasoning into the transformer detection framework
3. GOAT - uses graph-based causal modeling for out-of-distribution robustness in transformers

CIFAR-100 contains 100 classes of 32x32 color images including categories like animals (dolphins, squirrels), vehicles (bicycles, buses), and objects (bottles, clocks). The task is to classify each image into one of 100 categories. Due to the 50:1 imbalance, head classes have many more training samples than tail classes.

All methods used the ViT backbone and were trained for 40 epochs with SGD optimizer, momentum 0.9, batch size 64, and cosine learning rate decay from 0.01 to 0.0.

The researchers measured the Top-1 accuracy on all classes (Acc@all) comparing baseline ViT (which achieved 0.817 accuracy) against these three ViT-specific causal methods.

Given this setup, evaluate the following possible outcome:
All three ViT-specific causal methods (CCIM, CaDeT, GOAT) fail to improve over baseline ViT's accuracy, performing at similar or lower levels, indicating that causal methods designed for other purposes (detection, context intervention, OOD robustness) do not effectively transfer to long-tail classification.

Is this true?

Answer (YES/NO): NO